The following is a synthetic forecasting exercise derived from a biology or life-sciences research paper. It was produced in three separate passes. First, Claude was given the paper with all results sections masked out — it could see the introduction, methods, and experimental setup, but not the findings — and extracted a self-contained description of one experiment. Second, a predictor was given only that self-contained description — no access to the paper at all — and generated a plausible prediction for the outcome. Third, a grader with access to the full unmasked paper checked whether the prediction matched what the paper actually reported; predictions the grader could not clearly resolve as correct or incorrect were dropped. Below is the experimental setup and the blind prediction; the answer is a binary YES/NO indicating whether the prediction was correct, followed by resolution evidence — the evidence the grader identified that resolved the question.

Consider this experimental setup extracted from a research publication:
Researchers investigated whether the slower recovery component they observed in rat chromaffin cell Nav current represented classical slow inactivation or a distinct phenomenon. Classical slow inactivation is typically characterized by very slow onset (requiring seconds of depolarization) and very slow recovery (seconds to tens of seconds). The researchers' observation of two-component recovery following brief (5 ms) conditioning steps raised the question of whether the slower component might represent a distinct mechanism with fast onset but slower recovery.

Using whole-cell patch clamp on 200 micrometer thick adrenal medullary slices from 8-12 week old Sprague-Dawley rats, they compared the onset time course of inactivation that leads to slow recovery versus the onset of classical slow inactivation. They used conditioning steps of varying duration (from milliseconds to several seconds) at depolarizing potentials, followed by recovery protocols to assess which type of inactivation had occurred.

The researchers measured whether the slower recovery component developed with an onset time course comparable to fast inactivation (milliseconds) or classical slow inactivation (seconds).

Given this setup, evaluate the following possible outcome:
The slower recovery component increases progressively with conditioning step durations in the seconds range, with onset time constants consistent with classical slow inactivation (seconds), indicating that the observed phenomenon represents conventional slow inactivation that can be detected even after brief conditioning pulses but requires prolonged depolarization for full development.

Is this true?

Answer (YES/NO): NO